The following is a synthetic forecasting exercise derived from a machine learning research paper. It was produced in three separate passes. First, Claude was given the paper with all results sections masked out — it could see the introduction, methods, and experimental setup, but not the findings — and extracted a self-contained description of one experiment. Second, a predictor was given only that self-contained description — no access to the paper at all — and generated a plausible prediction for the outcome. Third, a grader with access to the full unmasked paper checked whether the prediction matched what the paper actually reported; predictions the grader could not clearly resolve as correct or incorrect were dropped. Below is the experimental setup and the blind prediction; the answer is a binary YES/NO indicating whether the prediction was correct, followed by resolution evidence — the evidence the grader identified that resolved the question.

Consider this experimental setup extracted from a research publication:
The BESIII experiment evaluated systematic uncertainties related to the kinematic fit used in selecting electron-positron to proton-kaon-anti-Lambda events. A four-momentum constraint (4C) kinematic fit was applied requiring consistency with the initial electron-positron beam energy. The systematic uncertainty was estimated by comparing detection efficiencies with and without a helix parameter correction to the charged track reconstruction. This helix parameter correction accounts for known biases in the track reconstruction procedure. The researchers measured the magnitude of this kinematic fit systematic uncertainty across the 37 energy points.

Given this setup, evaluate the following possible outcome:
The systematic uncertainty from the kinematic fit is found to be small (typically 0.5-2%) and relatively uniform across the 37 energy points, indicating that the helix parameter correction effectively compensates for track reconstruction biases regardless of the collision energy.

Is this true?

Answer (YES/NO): NO